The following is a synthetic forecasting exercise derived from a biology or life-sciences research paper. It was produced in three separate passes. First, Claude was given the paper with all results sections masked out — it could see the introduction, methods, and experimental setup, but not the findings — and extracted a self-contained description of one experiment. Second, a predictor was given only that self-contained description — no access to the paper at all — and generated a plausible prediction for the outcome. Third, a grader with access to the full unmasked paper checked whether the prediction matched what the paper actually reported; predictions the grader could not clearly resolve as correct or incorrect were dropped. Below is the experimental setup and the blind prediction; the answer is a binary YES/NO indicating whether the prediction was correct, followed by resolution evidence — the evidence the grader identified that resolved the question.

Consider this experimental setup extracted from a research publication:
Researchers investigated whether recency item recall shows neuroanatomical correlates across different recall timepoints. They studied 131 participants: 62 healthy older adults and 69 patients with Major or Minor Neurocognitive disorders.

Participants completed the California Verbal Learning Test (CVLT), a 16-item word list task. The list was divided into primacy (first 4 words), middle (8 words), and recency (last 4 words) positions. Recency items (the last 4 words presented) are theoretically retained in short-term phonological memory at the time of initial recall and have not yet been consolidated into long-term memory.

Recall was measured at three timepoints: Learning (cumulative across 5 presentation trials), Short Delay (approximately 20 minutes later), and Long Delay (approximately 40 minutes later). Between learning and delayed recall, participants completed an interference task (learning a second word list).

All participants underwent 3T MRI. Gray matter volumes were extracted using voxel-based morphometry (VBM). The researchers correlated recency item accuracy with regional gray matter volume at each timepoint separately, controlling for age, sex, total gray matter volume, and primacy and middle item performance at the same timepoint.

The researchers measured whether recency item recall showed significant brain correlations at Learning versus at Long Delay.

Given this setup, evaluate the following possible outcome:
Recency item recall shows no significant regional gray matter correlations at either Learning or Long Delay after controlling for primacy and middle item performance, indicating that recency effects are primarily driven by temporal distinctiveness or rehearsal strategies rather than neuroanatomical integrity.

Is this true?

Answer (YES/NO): NO